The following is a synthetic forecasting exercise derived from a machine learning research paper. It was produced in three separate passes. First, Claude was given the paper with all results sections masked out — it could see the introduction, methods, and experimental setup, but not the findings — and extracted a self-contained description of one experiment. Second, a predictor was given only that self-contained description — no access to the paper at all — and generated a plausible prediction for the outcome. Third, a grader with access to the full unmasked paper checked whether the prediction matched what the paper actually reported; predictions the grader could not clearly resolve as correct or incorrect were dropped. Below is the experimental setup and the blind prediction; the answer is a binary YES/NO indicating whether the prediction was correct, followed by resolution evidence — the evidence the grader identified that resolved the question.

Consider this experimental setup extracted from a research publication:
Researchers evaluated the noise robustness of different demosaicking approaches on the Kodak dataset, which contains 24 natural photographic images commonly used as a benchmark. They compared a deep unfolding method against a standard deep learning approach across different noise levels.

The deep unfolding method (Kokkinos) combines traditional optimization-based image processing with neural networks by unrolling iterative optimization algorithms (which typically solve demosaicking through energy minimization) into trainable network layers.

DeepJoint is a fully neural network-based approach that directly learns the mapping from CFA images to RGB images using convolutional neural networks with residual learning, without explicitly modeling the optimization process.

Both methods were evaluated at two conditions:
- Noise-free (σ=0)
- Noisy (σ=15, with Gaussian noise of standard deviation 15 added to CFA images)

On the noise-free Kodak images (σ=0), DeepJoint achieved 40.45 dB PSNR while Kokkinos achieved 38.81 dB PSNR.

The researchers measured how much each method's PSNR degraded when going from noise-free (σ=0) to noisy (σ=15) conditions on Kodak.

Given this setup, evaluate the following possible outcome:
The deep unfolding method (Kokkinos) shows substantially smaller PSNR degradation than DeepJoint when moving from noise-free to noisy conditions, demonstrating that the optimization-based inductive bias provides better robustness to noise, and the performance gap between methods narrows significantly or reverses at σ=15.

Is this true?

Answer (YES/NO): NO